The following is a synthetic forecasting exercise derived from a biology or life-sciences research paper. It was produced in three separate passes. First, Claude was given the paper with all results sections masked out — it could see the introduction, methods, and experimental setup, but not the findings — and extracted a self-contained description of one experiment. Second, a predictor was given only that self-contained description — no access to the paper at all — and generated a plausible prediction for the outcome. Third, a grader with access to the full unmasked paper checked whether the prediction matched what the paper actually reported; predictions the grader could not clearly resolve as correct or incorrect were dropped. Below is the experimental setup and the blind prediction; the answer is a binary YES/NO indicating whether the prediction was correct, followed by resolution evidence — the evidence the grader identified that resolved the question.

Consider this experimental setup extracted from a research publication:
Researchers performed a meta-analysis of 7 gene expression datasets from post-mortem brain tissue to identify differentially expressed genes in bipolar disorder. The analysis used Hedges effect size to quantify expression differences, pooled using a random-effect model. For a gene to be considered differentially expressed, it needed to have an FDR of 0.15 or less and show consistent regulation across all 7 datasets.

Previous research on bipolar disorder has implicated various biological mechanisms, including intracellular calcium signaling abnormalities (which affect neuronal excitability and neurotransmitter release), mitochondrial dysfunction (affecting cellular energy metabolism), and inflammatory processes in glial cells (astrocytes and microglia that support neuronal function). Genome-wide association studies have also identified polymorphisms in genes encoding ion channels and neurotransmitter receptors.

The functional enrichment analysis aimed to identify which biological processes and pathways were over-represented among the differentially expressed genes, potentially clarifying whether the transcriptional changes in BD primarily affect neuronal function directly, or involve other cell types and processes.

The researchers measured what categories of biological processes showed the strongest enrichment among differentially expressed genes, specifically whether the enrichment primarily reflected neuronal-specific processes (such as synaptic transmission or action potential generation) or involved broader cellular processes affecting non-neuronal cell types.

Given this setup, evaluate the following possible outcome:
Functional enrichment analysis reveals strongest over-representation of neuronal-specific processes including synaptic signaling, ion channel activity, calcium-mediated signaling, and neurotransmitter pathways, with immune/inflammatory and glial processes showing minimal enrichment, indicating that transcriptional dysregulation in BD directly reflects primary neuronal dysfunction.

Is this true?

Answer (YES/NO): NO